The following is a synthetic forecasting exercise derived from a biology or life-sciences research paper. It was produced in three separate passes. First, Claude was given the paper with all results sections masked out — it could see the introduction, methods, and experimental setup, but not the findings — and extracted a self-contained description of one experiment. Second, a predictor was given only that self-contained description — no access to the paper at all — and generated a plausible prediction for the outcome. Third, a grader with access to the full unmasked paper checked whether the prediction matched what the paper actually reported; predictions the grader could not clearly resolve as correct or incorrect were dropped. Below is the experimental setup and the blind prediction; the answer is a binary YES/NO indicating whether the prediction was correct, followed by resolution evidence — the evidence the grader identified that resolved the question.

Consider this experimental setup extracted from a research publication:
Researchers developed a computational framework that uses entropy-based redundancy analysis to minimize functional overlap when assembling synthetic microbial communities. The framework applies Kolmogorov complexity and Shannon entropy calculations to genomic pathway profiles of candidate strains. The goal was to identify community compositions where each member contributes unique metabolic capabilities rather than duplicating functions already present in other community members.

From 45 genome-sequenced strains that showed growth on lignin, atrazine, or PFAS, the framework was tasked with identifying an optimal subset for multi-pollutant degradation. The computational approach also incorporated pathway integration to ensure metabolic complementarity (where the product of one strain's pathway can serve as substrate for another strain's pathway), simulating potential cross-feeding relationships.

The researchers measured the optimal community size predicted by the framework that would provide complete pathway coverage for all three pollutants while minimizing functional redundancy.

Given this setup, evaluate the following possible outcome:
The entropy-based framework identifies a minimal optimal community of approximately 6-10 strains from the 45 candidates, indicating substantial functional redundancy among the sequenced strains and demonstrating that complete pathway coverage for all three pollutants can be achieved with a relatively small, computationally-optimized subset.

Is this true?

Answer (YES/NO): YES